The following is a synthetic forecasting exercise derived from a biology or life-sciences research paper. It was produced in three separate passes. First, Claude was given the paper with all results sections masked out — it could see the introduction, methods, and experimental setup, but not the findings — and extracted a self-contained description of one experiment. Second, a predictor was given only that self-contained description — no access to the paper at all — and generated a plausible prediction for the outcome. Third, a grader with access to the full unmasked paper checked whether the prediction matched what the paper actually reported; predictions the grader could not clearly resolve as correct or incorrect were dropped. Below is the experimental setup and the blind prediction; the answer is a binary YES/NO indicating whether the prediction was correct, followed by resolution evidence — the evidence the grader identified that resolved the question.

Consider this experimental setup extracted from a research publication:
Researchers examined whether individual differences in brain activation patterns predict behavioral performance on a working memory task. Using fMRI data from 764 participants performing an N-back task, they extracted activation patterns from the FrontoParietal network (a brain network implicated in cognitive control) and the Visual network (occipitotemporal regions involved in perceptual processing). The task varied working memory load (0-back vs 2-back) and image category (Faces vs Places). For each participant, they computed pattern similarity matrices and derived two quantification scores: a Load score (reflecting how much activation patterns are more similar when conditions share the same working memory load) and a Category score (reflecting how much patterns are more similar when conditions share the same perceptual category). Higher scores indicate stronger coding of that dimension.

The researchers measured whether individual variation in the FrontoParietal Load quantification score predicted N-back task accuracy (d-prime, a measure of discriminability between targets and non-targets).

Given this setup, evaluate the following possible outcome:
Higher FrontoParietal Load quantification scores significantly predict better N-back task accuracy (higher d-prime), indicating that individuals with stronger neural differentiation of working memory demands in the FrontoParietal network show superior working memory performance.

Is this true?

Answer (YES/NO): YES